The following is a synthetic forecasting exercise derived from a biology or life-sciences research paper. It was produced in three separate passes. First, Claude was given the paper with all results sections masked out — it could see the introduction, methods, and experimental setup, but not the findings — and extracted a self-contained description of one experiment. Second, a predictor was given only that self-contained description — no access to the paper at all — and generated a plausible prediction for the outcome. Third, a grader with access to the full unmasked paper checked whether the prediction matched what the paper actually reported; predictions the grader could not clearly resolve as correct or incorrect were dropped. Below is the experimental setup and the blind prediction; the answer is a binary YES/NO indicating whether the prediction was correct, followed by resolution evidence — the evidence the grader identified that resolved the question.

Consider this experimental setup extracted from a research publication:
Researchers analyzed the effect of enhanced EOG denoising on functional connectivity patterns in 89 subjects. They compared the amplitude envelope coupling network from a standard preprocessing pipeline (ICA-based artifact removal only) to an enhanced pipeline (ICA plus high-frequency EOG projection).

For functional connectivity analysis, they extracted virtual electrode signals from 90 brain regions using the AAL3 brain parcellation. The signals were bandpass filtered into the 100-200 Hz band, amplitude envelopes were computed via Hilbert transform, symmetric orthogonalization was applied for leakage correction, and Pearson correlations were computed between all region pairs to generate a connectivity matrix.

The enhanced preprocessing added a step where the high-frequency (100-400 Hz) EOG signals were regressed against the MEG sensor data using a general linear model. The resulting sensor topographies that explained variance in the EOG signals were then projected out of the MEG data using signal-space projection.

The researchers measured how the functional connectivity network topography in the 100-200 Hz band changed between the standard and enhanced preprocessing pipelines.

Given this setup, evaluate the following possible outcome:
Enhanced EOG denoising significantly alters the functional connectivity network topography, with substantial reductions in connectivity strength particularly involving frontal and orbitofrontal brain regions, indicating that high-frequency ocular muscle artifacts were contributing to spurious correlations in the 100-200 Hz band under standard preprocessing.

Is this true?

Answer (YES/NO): NO